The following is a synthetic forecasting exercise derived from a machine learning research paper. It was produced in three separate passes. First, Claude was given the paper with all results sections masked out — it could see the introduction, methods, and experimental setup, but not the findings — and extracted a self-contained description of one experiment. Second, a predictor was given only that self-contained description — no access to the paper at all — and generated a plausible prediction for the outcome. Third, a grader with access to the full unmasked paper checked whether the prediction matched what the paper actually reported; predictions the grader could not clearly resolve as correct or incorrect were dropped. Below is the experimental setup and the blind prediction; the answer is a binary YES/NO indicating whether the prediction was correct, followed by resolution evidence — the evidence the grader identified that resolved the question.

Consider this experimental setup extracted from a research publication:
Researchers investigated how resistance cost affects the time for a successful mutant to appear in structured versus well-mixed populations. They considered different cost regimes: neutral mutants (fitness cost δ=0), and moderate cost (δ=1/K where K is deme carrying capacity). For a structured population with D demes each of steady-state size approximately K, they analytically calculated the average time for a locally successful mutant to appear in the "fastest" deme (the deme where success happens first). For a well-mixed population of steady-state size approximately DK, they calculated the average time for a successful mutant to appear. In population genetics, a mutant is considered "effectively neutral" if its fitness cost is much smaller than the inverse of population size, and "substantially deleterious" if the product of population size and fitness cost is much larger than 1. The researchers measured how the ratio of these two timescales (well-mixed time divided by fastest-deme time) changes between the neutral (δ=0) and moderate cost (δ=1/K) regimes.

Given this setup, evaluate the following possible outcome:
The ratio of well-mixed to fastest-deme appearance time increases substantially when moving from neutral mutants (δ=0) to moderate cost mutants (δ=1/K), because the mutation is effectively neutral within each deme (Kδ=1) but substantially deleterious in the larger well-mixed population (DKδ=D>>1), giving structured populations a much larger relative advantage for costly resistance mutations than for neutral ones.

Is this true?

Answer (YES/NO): YES